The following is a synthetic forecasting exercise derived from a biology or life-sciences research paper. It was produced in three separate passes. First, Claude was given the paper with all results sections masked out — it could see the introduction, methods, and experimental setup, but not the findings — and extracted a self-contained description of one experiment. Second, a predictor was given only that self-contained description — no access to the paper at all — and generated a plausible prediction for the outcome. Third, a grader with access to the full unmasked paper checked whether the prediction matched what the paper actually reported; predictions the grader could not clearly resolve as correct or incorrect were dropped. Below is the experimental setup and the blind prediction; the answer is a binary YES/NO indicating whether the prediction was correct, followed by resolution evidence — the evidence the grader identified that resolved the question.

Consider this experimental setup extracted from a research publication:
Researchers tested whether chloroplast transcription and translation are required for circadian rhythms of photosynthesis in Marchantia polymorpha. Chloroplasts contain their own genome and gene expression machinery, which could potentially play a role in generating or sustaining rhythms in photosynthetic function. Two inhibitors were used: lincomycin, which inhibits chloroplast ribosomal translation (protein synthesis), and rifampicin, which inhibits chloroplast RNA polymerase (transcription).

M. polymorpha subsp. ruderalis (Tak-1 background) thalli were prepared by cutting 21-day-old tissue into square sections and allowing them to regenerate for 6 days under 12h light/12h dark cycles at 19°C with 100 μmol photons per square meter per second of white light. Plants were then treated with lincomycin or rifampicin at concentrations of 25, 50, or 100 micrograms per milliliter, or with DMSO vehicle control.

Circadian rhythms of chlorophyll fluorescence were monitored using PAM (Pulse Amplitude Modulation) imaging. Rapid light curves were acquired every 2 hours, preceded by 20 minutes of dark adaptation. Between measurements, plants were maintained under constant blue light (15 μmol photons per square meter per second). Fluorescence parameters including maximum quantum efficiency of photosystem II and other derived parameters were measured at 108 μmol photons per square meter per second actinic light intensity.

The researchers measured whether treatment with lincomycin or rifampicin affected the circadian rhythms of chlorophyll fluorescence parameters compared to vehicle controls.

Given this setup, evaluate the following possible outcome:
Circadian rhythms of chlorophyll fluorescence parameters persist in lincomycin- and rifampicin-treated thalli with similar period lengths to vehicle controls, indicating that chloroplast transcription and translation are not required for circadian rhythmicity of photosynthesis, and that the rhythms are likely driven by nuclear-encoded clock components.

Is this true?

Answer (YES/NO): NO